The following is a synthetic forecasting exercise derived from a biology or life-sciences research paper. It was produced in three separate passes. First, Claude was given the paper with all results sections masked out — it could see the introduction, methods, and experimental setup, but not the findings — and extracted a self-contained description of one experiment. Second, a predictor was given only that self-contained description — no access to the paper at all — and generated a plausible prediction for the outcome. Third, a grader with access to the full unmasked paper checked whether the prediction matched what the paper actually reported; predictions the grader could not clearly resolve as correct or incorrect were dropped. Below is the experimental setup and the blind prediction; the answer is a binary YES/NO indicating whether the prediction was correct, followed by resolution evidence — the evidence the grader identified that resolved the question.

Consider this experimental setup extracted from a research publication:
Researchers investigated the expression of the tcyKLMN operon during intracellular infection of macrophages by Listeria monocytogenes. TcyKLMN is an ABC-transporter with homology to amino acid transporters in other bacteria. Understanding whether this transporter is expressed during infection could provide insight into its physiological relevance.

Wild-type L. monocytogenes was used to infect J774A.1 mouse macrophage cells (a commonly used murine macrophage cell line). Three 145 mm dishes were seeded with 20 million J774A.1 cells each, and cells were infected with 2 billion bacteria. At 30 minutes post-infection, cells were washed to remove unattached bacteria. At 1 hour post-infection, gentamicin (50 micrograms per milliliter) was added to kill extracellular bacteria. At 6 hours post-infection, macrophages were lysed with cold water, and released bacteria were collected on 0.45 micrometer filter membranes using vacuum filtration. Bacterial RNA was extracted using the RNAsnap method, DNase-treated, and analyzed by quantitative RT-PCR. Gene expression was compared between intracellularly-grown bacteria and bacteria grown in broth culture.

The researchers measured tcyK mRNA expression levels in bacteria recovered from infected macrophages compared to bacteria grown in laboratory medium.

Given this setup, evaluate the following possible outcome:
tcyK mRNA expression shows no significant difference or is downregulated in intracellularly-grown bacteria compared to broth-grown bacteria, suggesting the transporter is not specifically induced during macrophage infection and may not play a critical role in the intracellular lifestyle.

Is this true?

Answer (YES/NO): NO